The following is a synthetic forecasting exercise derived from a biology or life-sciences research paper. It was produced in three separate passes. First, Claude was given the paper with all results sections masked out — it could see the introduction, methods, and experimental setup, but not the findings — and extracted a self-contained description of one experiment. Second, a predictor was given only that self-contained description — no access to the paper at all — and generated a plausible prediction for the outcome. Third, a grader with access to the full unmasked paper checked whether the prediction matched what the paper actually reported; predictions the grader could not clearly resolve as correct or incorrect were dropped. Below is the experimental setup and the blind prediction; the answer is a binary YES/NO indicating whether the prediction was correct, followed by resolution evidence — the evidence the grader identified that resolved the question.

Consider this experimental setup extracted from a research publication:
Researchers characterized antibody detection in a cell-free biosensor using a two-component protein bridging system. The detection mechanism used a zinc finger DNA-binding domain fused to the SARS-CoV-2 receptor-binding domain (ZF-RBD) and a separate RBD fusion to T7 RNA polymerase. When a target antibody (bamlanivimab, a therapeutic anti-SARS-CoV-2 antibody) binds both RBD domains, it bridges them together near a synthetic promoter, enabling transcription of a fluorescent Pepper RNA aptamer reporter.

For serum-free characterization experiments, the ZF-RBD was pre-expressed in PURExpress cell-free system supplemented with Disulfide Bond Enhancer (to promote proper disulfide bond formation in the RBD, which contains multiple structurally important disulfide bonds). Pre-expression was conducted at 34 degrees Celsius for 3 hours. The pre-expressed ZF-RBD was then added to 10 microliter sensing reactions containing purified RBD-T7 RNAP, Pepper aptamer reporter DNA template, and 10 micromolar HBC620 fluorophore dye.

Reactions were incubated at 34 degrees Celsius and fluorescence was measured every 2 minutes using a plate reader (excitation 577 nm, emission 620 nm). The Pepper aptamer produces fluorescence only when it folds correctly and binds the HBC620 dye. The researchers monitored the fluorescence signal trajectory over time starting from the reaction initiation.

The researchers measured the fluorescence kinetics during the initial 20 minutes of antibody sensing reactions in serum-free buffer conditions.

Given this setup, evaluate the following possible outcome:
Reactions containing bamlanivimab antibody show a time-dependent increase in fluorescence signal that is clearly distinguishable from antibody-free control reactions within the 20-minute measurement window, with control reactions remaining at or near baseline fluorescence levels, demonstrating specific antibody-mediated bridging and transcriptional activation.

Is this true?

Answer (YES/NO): NO